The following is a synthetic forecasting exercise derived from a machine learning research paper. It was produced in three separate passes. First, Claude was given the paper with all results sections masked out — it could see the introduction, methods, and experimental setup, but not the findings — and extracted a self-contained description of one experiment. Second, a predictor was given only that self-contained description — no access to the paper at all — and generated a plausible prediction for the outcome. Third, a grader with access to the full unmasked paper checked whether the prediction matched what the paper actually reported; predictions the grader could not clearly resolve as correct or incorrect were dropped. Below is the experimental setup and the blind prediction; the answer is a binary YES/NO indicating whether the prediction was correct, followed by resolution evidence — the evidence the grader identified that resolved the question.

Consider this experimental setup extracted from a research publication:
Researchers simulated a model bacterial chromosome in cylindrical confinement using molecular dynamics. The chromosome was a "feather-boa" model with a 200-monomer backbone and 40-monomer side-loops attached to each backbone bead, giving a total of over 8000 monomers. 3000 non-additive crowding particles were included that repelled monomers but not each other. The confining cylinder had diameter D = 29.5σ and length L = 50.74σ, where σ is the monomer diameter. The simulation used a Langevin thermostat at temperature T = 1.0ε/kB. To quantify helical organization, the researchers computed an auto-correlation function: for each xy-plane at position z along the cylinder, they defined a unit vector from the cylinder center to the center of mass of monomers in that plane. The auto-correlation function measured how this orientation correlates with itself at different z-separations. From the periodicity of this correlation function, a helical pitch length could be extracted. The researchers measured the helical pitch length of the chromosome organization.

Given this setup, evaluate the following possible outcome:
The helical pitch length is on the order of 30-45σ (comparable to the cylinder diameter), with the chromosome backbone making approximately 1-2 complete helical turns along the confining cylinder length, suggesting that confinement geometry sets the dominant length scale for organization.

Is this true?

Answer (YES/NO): NO